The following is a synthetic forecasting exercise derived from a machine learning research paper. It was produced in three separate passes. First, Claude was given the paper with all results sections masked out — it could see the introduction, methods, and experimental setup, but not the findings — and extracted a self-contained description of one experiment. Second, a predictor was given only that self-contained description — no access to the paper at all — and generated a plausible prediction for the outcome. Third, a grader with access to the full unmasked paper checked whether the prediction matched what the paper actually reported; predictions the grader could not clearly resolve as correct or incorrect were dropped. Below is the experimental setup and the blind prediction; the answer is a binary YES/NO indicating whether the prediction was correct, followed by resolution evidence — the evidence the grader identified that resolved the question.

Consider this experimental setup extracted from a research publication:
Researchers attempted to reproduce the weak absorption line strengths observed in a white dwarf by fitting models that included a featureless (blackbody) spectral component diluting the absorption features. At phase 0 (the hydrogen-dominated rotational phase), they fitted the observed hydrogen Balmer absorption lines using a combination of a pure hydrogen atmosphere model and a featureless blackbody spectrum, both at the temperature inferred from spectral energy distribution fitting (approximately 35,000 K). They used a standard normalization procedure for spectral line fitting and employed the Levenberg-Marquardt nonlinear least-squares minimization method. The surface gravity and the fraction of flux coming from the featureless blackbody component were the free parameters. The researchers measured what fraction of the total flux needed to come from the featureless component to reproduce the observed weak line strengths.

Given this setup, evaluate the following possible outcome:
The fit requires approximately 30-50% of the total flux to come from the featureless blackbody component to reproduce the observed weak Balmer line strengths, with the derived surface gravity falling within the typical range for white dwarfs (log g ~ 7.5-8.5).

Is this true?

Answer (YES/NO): NO